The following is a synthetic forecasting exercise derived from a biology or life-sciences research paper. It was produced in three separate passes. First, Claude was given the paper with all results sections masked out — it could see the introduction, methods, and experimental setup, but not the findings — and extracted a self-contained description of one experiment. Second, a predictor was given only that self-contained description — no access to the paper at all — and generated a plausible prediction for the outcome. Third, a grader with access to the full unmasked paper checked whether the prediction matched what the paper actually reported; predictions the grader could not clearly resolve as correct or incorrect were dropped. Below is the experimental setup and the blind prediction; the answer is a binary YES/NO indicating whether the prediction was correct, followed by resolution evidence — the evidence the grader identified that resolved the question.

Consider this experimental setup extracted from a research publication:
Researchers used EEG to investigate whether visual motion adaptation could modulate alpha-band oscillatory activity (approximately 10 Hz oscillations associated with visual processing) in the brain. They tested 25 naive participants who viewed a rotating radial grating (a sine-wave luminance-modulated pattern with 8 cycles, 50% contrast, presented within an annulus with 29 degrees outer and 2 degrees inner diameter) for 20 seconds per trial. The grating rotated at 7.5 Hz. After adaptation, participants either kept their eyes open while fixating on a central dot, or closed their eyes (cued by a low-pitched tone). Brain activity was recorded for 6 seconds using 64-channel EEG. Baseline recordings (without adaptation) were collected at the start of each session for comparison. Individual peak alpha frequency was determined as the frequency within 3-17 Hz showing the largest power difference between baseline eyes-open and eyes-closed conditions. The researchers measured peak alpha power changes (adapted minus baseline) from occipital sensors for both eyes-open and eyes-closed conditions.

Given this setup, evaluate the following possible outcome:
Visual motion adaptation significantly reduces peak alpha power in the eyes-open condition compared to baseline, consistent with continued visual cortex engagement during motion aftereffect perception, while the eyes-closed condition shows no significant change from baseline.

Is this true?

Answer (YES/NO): NO